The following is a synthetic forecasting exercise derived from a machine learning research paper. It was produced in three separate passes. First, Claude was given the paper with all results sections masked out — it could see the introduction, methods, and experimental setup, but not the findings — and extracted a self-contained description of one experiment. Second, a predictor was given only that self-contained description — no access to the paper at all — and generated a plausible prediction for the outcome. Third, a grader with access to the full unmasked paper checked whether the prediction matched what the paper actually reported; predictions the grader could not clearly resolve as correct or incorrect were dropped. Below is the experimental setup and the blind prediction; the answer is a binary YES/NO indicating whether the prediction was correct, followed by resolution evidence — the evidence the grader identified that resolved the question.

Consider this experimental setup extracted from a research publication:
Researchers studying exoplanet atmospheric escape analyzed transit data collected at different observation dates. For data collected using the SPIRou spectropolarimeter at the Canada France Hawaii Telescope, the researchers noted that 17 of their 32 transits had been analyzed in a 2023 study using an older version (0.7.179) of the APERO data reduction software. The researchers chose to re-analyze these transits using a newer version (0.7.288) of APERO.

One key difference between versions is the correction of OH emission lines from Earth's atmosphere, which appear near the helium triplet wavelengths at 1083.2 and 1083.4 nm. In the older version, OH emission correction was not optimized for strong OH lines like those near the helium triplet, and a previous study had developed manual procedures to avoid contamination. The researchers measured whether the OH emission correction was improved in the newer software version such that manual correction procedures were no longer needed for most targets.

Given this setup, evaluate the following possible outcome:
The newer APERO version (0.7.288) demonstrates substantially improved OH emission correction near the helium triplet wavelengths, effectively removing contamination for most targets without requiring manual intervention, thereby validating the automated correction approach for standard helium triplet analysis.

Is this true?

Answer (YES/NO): YES